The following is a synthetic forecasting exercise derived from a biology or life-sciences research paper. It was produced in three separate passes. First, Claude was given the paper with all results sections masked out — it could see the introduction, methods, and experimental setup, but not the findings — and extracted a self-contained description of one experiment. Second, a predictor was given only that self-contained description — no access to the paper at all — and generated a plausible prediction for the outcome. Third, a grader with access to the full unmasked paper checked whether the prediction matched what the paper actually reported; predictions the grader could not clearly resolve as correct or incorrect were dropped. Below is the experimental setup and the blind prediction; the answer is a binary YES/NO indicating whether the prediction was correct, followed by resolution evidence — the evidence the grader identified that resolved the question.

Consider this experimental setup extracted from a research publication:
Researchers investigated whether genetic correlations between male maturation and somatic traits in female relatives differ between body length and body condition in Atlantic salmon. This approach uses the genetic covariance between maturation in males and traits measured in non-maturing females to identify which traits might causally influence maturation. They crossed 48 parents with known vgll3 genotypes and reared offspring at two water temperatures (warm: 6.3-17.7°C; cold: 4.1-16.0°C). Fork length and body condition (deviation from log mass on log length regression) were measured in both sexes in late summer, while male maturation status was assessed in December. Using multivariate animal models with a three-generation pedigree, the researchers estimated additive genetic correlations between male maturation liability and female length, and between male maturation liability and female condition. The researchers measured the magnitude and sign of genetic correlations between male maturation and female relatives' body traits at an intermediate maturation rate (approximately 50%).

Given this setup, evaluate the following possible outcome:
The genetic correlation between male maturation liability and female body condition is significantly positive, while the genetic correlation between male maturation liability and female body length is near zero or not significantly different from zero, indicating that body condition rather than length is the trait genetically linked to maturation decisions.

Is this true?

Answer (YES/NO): YES